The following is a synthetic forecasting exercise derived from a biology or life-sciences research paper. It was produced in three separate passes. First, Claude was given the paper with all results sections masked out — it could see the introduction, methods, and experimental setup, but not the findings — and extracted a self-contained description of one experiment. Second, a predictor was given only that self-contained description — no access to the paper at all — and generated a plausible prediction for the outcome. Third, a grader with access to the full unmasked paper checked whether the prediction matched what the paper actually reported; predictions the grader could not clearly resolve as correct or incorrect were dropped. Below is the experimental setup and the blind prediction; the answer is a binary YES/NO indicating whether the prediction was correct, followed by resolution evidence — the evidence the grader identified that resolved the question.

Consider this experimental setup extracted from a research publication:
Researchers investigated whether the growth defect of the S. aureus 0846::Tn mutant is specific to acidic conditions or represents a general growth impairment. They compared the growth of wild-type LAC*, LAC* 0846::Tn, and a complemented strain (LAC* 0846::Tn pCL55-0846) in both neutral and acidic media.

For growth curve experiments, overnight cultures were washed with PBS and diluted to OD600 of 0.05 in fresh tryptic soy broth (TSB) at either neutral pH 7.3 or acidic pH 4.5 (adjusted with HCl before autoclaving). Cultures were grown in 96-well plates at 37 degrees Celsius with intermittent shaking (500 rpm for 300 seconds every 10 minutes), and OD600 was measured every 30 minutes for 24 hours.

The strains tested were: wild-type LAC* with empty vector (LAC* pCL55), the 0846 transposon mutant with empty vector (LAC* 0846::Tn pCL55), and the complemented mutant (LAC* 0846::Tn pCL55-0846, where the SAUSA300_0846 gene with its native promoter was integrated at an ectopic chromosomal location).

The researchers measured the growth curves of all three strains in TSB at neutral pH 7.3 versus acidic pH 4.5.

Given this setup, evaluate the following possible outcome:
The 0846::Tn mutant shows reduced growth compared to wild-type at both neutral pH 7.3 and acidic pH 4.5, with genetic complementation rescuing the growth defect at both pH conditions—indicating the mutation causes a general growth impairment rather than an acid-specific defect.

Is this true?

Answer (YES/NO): NO